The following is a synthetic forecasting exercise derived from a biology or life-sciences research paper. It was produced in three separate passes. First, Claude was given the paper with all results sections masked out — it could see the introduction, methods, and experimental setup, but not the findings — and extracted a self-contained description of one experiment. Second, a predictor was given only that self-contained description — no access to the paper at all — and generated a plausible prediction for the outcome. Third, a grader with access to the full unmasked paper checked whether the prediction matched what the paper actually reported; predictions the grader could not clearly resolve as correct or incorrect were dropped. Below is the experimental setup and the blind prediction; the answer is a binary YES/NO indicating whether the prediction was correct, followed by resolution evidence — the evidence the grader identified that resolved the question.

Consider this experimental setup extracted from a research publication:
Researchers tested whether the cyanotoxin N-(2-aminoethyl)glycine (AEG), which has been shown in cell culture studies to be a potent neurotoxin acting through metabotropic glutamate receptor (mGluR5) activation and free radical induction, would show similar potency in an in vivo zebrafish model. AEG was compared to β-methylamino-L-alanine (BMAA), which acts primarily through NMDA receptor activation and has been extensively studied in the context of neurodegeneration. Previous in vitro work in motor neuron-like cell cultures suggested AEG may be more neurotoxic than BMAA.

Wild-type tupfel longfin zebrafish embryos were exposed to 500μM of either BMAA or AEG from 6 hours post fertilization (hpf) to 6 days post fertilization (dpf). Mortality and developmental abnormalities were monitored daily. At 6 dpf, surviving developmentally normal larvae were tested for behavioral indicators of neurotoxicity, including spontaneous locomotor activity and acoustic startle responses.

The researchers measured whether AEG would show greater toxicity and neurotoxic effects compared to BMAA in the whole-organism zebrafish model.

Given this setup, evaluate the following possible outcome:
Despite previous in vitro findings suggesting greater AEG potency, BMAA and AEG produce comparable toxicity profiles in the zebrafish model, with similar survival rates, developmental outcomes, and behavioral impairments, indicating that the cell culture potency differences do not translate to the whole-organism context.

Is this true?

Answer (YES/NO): NO